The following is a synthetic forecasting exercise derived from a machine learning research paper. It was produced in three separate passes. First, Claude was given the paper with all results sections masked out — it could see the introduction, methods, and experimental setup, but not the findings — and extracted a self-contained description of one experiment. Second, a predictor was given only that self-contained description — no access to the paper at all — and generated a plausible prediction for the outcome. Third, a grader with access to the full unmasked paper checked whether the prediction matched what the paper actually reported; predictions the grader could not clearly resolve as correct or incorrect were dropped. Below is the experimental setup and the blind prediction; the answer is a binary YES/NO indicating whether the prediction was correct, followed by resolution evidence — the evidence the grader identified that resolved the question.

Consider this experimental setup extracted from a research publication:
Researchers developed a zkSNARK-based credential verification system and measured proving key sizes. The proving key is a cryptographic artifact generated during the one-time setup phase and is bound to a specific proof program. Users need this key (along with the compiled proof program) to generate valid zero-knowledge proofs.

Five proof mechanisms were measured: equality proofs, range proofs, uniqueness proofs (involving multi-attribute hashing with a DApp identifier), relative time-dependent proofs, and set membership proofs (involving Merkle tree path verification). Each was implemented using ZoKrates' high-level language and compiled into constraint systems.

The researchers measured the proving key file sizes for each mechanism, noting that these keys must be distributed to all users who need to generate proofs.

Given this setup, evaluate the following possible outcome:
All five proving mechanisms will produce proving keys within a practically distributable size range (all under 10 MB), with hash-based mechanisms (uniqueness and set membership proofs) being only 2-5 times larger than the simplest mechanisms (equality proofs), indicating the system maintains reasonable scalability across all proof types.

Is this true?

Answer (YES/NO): NO